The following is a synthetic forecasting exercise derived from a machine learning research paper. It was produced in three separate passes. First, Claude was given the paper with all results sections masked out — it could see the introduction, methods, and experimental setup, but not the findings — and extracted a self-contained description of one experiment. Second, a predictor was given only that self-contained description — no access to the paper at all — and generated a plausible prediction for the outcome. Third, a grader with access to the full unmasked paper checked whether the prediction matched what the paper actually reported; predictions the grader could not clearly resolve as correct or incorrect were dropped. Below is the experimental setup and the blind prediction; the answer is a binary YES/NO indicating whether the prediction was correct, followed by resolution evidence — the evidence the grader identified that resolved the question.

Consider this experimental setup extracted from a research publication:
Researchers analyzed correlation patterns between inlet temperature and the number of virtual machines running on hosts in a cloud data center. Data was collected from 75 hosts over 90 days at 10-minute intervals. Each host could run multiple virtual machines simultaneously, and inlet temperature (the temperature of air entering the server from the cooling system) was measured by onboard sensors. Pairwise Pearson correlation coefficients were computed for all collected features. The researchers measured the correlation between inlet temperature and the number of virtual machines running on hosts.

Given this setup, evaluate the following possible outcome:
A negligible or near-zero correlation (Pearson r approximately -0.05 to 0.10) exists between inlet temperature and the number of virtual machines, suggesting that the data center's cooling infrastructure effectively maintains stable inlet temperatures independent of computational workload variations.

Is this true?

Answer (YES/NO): NO